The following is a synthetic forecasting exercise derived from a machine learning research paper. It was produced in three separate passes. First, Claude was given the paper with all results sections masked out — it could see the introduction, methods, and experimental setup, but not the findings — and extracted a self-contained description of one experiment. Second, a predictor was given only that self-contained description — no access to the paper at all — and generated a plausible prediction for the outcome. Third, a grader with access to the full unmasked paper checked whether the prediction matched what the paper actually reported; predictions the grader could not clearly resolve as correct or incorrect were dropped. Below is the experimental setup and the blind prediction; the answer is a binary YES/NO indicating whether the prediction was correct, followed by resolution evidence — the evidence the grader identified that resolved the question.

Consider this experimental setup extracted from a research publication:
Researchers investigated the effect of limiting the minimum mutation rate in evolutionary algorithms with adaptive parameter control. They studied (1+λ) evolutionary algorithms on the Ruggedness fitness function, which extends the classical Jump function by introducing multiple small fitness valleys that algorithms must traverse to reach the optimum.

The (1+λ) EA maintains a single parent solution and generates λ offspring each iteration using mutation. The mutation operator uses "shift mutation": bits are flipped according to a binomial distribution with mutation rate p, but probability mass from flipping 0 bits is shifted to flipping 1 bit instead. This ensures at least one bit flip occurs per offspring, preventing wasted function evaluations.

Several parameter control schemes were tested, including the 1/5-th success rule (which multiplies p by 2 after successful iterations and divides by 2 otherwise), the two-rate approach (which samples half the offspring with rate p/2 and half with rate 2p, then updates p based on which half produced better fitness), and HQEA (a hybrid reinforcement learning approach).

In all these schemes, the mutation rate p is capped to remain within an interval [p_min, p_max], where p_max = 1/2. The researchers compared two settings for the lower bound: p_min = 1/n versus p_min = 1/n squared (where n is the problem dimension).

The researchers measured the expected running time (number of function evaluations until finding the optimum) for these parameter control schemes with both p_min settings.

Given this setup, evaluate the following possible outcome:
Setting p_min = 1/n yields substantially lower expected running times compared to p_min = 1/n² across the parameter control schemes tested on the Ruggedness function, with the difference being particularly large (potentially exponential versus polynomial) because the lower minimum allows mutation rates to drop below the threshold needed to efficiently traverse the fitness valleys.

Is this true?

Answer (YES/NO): NO